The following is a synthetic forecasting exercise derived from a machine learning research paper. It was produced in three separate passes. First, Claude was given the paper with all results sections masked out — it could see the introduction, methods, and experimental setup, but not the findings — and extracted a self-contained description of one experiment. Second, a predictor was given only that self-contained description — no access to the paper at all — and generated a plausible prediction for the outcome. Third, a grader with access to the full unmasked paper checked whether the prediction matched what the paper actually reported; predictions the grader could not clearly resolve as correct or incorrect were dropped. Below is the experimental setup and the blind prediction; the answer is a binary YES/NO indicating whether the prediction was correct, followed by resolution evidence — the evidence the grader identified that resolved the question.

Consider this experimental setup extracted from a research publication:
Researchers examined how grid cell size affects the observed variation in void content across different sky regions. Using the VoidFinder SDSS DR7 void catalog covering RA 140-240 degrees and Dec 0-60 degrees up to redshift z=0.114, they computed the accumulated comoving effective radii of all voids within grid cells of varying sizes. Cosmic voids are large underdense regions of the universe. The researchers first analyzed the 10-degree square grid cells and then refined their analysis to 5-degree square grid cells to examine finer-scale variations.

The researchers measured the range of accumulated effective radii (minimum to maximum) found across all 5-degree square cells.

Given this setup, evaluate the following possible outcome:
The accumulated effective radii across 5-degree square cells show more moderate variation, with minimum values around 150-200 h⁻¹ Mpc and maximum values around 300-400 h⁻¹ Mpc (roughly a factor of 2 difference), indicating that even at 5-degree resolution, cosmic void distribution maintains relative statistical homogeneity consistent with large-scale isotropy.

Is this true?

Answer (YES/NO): NO